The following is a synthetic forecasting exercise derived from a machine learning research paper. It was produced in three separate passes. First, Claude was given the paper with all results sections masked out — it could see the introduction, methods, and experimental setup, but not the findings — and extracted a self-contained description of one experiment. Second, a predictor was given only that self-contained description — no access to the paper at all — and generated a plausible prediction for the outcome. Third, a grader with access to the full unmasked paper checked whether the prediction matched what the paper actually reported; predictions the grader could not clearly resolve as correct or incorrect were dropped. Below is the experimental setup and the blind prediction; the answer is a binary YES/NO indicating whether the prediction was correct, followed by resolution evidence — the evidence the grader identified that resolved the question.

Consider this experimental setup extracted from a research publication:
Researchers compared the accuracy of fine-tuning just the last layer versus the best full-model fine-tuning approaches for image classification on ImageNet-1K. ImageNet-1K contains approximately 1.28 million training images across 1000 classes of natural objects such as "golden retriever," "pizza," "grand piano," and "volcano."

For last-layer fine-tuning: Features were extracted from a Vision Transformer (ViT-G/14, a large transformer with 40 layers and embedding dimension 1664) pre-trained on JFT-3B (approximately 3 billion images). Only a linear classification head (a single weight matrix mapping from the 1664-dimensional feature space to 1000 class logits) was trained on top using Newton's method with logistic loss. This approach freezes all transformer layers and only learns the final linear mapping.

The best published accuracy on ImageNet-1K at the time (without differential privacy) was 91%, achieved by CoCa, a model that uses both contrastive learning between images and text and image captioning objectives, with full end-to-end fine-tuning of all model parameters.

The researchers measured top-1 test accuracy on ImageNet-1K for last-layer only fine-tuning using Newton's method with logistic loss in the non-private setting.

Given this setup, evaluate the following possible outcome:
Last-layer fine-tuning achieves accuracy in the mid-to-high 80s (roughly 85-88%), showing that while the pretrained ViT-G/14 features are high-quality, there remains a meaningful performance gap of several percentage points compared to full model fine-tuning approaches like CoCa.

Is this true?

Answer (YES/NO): NO